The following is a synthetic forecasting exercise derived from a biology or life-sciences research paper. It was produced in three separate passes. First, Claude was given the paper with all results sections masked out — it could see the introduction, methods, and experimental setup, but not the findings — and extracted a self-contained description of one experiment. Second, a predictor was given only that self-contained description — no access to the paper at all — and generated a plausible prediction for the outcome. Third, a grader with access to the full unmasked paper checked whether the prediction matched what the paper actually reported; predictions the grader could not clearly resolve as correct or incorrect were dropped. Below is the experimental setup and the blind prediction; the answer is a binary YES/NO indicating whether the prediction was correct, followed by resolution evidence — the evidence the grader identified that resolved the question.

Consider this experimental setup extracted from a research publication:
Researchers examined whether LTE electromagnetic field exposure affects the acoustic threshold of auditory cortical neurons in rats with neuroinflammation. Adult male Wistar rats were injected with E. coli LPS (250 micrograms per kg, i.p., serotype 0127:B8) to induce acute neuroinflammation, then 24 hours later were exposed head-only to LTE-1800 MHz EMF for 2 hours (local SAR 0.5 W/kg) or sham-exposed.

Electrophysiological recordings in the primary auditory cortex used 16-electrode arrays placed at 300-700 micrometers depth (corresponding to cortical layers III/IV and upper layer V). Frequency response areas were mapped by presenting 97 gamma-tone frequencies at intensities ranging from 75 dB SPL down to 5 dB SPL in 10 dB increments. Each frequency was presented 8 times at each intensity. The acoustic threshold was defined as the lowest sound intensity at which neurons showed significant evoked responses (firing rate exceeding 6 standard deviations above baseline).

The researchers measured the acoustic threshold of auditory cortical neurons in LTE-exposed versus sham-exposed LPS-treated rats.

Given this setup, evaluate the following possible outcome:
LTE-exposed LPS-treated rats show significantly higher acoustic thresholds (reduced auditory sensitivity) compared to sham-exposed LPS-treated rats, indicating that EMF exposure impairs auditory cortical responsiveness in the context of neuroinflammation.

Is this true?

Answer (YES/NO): YES